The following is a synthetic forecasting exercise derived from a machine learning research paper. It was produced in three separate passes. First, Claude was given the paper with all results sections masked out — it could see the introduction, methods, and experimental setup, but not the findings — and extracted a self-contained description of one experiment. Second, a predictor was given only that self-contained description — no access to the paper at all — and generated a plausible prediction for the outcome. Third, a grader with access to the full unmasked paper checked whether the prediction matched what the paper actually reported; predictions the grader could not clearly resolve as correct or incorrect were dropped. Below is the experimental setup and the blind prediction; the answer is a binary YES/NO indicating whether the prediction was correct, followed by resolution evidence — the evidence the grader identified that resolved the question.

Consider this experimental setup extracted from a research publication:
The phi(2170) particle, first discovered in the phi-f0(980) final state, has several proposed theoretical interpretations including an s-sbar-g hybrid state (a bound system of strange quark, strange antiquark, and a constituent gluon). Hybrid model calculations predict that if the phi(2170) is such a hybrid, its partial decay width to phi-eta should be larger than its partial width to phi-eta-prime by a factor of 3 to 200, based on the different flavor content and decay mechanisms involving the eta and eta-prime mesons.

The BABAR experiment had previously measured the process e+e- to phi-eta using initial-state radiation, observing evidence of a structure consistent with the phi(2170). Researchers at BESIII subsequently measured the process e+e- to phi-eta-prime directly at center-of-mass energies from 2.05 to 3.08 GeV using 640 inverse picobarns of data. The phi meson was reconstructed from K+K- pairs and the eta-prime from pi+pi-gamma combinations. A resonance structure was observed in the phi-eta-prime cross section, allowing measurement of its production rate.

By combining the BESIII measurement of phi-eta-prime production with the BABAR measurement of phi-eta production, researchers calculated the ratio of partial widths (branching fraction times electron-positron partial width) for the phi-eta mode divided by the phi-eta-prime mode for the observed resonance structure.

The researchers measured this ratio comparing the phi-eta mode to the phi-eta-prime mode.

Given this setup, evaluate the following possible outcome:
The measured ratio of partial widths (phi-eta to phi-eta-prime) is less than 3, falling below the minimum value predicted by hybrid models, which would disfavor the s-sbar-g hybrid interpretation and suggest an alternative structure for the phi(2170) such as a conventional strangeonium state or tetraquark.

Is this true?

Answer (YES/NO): YES